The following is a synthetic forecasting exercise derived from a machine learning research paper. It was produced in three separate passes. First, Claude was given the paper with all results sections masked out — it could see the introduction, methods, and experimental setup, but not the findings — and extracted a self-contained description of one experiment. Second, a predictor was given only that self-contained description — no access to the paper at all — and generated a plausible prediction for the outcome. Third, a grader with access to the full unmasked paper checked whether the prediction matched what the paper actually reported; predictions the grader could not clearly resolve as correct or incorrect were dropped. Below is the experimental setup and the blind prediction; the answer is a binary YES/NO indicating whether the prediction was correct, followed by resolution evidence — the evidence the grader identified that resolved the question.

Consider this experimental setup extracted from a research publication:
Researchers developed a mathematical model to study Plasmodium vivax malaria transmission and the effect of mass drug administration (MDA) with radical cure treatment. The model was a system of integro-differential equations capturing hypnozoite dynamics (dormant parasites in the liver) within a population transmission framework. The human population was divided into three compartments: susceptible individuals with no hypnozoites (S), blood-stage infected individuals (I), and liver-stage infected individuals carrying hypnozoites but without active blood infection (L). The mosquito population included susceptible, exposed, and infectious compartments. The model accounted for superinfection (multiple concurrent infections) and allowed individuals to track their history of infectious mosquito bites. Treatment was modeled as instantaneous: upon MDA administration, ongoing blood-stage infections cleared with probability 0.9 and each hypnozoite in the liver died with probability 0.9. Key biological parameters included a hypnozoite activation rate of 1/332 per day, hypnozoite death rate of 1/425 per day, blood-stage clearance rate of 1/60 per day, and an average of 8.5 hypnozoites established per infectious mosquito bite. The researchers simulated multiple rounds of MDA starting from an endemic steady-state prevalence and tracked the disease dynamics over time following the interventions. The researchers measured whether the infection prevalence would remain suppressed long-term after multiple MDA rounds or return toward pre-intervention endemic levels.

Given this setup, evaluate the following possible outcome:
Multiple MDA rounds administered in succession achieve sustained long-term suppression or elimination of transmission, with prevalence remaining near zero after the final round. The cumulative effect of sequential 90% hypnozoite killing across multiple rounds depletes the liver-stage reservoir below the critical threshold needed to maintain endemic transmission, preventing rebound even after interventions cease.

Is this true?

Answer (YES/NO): NO